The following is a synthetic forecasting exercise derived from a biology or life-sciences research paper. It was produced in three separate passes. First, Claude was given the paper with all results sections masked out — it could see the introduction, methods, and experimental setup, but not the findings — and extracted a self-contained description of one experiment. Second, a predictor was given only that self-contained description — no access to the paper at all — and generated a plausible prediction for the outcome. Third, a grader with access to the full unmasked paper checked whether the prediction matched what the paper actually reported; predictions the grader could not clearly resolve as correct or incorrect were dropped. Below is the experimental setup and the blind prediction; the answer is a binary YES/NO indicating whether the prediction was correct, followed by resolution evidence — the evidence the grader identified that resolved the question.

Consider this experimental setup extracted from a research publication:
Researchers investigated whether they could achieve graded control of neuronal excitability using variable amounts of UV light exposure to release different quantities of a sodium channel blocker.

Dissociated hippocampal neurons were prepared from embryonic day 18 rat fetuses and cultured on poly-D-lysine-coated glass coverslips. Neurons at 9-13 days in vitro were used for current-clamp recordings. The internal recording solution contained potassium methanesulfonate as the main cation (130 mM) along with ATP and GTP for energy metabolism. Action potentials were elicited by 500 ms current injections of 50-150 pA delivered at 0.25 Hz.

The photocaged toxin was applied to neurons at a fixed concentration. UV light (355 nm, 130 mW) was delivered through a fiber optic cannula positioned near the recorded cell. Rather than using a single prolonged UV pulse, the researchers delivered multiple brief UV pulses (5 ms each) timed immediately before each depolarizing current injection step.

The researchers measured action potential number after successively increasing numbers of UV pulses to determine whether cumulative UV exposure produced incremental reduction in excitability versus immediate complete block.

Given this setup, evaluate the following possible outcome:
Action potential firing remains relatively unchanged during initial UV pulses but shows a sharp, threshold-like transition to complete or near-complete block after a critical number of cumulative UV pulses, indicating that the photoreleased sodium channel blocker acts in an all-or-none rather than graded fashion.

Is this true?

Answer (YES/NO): NO